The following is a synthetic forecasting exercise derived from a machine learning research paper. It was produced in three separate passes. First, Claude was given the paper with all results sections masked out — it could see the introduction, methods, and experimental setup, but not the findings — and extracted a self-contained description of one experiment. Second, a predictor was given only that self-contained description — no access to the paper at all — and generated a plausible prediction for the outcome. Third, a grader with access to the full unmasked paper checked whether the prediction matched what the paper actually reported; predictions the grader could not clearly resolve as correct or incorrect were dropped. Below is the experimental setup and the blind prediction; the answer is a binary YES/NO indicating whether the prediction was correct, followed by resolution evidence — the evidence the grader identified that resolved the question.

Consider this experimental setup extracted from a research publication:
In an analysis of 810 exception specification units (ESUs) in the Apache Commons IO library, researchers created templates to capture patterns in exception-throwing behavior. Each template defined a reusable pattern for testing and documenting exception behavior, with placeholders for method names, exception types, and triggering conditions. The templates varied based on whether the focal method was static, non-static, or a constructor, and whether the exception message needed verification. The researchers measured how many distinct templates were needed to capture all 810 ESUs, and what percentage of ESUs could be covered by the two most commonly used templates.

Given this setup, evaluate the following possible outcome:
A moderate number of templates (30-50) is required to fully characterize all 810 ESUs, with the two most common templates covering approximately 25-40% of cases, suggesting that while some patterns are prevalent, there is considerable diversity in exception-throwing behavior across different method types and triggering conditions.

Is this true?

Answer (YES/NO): NO